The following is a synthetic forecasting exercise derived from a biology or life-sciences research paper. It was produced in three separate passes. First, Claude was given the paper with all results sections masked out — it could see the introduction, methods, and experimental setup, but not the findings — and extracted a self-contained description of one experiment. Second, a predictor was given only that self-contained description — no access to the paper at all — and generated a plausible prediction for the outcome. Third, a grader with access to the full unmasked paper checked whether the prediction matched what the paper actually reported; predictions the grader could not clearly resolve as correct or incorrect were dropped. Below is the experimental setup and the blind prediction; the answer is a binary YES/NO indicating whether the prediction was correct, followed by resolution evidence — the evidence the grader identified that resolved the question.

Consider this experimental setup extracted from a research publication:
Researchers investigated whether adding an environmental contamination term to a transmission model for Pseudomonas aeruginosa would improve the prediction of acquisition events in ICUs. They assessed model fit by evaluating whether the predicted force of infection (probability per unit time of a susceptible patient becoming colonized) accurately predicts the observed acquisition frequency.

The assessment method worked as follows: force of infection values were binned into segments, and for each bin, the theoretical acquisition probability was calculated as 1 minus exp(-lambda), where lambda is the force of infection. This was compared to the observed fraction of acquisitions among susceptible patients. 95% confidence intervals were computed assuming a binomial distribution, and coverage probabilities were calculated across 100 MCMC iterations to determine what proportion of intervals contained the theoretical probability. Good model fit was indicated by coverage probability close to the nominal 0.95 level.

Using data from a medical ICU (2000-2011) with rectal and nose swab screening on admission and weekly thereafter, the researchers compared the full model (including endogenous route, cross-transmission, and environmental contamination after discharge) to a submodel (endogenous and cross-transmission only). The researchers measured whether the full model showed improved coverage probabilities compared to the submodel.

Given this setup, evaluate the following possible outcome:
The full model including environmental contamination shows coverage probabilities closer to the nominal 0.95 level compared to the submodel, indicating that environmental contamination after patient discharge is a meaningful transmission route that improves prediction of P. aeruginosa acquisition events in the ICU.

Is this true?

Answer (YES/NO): NO